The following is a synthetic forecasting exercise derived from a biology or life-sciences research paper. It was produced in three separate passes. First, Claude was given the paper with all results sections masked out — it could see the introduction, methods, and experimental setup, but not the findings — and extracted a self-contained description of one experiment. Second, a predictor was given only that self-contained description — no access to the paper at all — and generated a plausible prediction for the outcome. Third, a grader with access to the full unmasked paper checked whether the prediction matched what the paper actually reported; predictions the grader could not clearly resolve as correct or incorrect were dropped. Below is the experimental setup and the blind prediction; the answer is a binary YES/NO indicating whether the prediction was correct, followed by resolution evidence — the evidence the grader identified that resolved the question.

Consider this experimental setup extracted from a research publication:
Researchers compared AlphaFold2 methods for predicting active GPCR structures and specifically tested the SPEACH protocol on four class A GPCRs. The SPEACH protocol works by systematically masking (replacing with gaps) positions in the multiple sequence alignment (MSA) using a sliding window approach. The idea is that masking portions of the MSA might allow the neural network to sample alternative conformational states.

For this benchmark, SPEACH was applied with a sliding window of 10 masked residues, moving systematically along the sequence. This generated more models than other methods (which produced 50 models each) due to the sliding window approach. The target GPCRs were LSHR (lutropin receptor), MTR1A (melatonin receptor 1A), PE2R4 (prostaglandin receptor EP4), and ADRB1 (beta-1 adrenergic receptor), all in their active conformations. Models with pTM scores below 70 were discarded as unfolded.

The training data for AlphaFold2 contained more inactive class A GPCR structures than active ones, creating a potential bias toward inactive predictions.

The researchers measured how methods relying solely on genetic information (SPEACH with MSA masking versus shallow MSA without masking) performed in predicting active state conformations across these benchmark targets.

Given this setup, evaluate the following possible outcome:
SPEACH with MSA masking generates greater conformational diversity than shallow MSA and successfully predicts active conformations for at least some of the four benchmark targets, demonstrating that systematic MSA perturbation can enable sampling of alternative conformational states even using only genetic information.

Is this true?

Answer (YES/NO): NO